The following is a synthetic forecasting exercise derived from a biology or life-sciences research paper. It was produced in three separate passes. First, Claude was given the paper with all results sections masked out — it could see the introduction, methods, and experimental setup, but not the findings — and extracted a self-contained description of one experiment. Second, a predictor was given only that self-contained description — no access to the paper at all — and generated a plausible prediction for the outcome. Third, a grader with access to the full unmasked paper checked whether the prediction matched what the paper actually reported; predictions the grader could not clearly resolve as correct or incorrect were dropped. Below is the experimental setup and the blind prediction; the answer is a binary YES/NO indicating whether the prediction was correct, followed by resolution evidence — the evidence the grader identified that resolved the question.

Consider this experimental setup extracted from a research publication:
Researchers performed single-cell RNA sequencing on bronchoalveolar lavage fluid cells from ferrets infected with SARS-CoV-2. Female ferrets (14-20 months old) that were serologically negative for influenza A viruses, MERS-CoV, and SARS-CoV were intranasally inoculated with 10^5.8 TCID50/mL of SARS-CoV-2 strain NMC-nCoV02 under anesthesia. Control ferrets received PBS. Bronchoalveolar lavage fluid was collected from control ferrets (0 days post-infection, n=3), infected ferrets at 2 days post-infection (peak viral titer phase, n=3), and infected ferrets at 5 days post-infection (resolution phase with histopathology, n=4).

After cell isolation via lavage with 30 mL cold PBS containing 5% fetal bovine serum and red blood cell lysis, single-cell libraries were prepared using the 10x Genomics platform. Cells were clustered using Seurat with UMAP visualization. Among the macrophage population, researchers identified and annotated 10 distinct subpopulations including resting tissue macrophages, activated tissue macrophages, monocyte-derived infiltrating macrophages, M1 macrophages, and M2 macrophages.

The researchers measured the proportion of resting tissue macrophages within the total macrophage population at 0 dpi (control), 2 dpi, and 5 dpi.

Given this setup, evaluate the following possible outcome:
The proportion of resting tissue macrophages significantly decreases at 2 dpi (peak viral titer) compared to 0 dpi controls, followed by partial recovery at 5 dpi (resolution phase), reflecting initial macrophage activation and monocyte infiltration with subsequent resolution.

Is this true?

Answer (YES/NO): YES